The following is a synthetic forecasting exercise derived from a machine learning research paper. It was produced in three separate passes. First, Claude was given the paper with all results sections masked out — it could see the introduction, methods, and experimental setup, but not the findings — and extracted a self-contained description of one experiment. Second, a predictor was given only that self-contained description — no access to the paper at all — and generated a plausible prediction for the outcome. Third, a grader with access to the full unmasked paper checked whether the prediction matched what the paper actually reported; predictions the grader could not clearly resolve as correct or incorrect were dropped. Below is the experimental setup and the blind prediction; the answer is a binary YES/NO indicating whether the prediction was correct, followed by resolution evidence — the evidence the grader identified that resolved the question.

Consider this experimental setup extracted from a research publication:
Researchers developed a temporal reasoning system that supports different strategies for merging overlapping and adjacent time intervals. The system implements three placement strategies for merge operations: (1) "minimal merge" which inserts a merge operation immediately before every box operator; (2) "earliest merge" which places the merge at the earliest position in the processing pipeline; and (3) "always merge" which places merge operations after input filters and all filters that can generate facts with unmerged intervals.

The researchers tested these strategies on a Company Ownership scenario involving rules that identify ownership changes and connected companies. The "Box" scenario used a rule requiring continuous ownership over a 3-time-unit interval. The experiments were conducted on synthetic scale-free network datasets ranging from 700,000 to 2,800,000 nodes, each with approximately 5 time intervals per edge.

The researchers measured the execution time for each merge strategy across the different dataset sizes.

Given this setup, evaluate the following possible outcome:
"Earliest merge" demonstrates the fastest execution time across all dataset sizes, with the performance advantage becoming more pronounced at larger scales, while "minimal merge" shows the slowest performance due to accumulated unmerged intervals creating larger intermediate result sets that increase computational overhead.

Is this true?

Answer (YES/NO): NO